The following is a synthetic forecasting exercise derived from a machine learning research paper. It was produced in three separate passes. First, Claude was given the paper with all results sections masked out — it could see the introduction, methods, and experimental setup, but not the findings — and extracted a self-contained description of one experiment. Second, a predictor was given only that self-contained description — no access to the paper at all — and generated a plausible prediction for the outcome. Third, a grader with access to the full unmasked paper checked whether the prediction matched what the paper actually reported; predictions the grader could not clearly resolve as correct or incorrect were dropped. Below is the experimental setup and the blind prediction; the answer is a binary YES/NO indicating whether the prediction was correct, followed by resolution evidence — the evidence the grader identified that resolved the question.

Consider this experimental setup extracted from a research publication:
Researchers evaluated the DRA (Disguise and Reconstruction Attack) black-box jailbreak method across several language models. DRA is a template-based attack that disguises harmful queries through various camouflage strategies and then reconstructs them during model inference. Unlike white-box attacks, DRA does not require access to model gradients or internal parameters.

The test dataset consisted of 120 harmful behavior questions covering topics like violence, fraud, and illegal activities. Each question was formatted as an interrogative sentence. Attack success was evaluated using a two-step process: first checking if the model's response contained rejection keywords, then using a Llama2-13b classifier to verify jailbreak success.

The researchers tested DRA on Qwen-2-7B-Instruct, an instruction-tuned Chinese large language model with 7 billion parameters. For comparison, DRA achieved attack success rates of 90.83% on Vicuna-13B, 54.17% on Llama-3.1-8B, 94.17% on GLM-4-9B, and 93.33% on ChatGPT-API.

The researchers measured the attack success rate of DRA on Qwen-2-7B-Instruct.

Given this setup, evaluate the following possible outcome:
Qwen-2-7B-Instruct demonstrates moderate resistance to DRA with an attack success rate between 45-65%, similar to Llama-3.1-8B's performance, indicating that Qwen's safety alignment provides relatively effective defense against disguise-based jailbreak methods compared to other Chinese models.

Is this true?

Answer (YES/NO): NO